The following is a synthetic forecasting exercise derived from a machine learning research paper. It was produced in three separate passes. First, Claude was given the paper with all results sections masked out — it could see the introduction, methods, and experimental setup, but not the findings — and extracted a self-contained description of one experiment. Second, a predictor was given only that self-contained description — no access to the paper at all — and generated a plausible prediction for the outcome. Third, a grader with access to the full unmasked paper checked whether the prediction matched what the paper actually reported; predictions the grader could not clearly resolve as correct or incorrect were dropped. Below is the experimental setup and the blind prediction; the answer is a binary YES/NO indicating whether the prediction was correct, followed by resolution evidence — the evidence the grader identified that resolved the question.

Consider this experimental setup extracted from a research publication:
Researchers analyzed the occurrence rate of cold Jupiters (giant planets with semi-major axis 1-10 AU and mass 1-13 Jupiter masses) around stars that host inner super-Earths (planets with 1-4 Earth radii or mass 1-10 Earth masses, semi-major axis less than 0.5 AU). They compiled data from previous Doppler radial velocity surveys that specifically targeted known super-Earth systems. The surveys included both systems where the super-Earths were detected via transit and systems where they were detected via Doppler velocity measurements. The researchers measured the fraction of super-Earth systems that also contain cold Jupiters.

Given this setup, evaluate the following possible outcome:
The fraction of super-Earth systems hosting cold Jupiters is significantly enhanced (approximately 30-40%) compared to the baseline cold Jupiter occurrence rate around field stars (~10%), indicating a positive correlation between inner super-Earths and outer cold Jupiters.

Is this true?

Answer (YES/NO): YES